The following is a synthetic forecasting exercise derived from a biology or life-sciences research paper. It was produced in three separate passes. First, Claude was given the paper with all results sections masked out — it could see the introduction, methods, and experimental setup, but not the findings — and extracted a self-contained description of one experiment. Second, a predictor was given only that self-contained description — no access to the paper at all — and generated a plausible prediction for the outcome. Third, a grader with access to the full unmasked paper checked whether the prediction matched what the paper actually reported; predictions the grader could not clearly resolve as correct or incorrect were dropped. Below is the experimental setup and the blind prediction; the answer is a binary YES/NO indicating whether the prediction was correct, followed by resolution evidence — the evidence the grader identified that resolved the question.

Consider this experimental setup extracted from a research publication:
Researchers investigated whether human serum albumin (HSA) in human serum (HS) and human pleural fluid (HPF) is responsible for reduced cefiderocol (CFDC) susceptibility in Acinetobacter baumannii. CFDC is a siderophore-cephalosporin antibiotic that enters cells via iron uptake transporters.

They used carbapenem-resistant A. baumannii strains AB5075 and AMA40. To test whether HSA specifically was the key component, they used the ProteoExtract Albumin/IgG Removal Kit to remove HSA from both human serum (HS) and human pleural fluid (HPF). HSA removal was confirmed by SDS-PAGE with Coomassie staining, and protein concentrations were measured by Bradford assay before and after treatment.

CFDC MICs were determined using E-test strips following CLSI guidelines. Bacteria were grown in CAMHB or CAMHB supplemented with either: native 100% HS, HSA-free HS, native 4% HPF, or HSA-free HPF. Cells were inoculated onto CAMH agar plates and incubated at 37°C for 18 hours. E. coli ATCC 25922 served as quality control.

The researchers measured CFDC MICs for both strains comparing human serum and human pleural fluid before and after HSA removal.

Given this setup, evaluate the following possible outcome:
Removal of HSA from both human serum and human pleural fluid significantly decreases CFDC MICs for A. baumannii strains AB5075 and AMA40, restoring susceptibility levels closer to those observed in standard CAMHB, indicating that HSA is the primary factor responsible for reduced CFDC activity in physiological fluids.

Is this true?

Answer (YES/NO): NO